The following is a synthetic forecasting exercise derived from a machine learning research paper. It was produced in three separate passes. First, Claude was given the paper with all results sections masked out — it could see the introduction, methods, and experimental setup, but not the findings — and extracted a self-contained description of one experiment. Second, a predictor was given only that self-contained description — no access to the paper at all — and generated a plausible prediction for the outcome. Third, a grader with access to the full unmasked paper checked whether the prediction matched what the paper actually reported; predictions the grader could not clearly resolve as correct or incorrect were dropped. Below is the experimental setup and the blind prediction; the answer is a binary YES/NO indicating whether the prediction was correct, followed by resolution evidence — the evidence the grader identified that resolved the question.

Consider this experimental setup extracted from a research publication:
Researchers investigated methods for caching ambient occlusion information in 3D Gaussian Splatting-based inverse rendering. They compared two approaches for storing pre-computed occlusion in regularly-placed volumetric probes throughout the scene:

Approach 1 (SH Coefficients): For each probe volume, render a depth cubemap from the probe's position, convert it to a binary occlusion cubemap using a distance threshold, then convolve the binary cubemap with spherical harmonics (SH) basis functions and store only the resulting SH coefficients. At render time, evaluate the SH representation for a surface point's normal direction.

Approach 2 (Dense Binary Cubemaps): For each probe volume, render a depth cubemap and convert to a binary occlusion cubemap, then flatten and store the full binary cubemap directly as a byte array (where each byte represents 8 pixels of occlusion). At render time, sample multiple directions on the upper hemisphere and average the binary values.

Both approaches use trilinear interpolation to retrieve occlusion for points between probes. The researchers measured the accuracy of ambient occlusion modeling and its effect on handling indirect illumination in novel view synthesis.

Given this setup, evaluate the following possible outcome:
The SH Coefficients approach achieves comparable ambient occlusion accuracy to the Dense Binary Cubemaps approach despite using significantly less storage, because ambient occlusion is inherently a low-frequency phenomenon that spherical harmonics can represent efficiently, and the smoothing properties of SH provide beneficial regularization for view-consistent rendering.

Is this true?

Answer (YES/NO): NO